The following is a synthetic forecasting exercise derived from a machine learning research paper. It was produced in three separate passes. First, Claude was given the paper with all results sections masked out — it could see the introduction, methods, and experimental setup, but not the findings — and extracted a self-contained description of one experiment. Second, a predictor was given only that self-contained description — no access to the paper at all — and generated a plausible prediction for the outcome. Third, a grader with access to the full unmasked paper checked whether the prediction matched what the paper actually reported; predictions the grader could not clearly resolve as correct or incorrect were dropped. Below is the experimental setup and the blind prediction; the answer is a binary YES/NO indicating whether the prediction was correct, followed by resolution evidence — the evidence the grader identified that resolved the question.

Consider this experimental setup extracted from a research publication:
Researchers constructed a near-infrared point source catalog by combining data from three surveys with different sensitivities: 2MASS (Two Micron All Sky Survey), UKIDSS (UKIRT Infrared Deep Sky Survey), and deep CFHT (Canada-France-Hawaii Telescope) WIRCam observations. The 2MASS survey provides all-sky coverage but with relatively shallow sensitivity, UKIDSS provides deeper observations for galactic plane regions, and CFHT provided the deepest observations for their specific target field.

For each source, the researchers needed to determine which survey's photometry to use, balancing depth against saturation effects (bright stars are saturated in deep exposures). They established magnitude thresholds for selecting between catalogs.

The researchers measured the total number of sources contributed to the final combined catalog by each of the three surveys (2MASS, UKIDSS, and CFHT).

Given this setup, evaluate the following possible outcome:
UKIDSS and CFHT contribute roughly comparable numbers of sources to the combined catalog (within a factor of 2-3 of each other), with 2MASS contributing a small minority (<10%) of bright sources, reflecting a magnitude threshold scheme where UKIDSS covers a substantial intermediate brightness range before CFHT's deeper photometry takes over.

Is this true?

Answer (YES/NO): NO